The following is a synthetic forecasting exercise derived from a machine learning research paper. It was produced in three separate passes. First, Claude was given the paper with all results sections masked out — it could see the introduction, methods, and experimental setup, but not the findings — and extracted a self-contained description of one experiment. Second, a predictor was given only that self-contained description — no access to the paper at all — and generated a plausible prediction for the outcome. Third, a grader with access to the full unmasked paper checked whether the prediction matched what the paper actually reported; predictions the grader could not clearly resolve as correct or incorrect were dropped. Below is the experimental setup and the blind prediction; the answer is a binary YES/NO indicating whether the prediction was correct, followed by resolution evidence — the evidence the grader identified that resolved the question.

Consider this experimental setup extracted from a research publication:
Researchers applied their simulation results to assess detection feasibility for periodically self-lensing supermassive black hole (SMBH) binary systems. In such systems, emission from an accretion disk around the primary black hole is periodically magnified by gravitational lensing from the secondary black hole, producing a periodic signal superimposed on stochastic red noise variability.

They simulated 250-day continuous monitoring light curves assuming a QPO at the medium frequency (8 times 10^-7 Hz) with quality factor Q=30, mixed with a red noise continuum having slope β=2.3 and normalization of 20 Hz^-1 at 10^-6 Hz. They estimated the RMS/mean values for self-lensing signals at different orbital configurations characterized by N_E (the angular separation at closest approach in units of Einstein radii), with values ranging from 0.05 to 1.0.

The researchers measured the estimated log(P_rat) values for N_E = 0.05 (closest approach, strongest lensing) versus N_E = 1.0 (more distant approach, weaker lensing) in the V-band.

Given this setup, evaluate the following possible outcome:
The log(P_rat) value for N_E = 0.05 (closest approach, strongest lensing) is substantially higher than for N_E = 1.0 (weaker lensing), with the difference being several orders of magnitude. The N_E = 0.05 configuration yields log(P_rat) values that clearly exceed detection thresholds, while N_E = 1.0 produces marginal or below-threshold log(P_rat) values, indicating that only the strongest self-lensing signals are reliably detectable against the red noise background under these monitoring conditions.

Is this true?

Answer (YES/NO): YES